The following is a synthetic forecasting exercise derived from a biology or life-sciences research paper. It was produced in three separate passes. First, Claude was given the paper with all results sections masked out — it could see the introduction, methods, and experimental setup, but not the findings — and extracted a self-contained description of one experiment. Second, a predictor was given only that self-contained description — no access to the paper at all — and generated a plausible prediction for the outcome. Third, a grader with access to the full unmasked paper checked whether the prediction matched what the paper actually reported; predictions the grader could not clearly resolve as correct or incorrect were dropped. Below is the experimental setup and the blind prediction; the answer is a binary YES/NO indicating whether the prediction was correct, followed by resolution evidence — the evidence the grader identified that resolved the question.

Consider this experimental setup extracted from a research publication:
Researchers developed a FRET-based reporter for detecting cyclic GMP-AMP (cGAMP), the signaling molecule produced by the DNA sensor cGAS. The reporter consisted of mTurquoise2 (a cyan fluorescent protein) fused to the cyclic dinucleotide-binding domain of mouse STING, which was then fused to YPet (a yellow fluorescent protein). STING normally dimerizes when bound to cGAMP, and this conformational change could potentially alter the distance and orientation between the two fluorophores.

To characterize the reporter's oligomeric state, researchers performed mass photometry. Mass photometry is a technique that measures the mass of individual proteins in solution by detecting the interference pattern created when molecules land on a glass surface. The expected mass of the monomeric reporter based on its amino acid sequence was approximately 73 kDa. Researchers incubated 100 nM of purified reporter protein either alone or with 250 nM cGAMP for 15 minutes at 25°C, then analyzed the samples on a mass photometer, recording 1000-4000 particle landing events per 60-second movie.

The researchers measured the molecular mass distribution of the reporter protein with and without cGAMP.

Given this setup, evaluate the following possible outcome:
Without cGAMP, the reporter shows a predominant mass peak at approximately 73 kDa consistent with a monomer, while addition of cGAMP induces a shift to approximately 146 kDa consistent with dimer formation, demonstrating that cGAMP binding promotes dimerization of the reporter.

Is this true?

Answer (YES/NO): YES